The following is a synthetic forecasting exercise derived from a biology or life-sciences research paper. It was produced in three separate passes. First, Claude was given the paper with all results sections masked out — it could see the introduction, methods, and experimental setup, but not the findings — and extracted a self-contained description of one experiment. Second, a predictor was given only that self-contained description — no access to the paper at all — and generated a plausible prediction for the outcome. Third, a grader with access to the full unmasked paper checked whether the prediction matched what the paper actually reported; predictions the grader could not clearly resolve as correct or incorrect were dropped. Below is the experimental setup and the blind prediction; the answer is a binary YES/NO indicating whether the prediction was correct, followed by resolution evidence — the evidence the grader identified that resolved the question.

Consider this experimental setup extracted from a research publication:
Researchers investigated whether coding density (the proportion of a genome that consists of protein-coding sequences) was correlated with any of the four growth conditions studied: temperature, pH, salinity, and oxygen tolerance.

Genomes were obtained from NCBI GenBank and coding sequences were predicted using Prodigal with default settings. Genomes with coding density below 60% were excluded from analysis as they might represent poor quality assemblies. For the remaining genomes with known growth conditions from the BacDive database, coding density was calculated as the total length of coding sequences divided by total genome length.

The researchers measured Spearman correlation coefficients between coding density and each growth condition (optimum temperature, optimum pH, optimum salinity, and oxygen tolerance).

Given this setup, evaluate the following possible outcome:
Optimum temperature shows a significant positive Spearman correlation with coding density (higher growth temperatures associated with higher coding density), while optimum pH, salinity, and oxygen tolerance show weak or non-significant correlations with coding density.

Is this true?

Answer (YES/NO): NO